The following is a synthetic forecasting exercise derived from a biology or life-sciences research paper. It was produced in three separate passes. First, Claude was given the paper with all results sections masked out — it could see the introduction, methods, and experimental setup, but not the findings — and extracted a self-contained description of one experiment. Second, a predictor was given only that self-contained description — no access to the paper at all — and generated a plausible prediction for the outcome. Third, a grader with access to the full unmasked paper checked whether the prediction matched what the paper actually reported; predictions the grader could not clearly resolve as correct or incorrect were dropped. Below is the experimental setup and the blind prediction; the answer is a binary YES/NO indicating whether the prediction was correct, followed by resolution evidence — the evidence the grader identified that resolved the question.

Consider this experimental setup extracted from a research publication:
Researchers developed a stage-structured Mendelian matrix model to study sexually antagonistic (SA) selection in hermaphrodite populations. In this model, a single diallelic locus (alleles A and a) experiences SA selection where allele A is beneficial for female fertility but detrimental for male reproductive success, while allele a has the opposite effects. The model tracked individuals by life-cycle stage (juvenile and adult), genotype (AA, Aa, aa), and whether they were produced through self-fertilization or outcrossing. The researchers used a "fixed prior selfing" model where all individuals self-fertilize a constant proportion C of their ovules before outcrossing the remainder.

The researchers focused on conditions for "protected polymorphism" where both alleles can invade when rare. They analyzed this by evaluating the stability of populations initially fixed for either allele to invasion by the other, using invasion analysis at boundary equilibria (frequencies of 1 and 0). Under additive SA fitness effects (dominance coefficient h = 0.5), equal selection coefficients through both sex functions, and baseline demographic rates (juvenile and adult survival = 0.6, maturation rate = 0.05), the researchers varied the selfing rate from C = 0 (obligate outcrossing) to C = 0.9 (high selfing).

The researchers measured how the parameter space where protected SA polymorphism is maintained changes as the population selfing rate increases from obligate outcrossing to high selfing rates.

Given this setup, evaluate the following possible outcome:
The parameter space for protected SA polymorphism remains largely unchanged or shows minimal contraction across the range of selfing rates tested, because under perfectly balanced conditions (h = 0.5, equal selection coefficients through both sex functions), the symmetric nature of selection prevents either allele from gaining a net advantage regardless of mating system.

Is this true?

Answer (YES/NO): NO